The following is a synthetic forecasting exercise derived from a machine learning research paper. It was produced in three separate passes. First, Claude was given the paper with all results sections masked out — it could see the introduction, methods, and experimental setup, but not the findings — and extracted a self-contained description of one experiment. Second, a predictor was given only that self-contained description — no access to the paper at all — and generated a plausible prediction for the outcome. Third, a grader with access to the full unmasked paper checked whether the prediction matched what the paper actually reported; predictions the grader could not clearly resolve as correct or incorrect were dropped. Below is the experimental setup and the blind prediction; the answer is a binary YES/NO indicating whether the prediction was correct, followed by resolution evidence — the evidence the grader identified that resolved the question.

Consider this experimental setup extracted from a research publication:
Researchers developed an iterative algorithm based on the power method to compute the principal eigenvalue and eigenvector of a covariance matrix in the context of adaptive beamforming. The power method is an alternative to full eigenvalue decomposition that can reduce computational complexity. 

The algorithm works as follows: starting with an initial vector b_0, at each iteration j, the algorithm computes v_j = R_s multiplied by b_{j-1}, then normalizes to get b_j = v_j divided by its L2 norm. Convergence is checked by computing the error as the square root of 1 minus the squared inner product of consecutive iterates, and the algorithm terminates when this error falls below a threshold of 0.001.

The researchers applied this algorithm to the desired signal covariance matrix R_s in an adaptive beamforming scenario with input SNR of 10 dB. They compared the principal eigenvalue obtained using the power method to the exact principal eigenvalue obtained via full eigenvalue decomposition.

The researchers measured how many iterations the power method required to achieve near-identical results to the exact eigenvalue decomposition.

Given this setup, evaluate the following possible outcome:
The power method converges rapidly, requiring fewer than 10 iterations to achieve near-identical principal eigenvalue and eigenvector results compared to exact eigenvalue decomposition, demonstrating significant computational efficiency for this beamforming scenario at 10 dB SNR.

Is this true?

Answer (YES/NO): YES